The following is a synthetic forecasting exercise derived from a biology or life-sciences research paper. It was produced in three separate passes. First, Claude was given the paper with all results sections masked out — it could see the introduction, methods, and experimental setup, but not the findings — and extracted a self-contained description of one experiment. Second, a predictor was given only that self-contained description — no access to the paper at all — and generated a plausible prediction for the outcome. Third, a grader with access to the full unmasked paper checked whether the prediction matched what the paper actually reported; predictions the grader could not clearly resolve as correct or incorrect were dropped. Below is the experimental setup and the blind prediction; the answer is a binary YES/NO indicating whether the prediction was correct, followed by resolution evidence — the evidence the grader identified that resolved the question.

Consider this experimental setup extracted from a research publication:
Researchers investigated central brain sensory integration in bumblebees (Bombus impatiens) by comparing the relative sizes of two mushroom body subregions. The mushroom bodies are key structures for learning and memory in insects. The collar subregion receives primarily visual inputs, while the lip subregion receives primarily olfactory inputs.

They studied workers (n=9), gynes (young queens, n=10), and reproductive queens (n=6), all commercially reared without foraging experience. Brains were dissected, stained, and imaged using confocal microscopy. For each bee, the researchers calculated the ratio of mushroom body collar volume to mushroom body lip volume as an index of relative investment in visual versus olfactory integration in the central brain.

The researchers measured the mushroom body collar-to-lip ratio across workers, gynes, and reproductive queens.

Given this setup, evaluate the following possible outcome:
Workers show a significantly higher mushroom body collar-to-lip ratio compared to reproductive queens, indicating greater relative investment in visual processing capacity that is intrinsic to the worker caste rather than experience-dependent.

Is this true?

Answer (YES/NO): NO